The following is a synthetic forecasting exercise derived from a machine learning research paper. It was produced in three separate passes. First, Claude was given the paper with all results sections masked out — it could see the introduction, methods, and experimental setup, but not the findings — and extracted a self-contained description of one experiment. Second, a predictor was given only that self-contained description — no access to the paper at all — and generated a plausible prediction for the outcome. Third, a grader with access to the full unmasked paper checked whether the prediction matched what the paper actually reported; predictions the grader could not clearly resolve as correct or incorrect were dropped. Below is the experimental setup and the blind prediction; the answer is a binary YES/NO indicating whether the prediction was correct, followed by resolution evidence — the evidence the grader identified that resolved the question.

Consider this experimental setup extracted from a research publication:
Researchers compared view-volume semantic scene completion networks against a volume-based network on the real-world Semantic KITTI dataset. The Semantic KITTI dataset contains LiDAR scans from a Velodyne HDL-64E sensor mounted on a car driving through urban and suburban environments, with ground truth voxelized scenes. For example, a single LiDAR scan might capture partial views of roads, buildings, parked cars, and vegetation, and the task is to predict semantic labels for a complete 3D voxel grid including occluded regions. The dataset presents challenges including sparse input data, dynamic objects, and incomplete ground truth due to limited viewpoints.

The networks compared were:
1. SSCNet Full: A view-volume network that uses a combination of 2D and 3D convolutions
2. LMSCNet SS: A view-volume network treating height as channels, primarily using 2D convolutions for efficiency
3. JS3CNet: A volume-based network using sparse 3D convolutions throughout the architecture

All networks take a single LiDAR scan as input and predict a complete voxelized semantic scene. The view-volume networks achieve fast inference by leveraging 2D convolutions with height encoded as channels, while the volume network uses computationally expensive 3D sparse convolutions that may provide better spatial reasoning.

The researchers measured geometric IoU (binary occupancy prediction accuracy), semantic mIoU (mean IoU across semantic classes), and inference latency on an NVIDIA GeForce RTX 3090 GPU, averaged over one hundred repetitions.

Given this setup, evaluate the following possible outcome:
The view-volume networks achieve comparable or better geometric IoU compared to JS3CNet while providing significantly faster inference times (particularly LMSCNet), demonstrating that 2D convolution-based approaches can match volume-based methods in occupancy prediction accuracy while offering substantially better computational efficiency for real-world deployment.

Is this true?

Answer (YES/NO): NO